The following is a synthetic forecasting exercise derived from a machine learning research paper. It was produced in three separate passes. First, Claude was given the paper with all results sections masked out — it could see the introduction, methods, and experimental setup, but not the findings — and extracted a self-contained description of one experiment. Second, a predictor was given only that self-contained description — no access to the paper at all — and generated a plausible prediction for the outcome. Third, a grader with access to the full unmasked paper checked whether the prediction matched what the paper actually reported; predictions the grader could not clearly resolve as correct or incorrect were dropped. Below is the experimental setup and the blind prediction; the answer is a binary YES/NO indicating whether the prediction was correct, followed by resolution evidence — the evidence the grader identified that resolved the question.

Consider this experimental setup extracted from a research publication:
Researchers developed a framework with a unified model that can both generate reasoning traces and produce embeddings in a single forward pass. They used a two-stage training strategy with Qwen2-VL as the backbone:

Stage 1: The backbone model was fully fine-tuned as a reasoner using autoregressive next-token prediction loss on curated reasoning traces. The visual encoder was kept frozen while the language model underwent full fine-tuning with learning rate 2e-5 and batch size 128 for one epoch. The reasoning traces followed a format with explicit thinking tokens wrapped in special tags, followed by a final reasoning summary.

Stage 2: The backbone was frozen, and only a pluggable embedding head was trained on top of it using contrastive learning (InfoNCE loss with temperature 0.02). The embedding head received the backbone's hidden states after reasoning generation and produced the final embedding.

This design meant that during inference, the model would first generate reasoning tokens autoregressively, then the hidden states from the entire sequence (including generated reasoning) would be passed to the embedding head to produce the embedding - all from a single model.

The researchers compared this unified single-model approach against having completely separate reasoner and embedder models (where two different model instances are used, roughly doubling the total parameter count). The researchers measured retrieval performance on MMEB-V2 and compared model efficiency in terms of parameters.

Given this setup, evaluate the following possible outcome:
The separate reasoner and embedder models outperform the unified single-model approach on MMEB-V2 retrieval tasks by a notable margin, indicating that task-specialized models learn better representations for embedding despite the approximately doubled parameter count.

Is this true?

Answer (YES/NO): NO